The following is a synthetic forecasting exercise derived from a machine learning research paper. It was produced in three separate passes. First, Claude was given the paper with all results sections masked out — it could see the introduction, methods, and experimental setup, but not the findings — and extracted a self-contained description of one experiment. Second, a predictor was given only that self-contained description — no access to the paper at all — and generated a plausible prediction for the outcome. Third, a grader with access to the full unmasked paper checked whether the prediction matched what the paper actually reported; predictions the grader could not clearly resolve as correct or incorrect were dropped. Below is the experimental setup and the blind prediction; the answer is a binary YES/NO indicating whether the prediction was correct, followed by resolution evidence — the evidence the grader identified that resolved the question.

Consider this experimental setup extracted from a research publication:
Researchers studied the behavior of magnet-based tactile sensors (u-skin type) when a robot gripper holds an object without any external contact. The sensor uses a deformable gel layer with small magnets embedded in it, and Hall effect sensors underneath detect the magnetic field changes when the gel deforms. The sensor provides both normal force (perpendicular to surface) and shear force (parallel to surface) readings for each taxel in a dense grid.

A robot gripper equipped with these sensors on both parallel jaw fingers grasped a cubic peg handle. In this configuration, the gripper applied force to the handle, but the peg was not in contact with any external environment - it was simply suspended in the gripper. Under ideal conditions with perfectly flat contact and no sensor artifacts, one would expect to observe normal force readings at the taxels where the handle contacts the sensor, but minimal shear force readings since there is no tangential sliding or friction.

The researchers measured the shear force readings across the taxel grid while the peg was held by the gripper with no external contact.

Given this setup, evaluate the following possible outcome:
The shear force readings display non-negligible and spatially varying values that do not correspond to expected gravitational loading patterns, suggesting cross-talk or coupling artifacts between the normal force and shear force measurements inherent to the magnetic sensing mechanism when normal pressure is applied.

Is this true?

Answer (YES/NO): NO